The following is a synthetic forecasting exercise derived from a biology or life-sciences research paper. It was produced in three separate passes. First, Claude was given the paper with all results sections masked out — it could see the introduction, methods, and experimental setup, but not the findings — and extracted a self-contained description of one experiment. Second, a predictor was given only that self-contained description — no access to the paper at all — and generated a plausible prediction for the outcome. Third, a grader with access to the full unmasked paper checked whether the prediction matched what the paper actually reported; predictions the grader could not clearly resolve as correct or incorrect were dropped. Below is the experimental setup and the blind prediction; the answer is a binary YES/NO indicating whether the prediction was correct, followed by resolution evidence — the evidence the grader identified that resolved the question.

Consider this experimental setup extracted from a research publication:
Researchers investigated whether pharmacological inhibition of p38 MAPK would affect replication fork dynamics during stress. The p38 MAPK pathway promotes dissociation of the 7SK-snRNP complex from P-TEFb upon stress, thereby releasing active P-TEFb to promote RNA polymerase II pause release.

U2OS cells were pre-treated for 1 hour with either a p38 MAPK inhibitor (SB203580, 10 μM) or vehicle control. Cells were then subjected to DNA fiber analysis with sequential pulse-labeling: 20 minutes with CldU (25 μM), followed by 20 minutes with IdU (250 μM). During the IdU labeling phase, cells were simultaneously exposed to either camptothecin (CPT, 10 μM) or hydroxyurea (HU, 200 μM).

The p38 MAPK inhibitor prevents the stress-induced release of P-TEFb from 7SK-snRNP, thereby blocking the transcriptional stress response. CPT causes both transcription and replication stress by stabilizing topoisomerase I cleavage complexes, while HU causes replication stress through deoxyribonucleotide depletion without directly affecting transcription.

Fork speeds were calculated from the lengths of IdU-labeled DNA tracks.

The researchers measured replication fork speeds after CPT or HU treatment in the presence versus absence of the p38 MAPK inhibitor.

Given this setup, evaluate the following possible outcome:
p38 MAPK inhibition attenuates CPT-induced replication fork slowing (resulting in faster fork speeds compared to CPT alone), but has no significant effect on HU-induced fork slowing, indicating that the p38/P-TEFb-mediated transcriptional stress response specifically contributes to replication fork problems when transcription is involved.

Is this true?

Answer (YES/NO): YES